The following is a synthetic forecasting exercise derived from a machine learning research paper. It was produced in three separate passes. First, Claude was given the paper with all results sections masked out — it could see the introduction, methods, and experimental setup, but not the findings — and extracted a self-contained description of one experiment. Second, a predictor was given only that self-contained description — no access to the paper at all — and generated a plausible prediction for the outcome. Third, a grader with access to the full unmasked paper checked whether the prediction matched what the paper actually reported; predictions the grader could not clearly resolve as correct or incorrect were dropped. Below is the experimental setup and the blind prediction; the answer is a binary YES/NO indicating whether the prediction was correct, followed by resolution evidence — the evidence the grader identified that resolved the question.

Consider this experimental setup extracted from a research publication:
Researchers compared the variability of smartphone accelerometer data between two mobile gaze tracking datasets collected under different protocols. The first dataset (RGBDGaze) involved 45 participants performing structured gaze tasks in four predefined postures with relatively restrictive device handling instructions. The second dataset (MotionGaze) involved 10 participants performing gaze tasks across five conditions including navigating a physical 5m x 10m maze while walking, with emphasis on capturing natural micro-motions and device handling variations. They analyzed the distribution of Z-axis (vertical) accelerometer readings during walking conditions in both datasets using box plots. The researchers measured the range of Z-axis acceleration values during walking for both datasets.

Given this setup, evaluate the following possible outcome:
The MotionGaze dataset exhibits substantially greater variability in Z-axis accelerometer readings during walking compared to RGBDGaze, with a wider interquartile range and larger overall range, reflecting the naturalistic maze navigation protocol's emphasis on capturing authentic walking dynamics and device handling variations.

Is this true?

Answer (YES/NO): YES